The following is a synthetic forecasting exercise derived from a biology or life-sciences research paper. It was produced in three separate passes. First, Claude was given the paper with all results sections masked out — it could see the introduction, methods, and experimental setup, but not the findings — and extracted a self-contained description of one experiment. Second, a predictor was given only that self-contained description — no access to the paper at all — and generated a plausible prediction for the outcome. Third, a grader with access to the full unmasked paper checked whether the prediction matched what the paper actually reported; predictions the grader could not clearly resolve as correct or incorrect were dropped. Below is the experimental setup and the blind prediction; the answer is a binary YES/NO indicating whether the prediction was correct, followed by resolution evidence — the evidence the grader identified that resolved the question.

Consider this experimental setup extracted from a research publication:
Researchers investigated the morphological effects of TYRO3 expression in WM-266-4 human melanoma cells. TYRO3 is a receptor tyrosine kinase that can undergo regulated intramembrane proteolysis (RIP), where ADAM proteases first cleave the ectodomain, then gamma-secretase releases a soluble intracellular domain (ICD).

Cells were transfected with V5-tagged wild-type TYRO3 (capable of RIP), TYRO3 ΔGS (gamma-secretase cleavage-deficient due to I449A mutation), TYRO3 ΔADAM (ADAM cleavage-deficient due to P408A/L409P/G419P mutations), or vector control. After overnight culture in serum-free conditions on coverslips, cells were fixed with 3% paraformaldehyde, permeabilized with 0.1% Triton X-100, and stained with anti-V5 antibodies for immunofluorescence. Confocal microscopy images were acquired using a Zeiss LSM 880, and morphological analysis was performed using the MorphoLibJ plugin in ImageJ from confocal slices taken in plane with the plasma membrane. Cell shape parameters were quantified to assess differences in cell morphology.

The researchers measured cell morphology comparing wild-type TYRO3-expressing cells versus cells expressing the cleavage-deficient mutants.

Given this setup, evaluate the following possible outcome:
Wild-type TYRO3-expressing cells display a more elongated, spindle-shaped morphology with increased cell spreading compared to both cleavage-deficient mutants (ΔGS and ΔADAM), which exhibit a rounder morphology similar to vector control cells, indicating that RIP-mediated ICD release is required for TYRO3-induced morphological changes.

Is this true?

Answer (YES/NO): NO